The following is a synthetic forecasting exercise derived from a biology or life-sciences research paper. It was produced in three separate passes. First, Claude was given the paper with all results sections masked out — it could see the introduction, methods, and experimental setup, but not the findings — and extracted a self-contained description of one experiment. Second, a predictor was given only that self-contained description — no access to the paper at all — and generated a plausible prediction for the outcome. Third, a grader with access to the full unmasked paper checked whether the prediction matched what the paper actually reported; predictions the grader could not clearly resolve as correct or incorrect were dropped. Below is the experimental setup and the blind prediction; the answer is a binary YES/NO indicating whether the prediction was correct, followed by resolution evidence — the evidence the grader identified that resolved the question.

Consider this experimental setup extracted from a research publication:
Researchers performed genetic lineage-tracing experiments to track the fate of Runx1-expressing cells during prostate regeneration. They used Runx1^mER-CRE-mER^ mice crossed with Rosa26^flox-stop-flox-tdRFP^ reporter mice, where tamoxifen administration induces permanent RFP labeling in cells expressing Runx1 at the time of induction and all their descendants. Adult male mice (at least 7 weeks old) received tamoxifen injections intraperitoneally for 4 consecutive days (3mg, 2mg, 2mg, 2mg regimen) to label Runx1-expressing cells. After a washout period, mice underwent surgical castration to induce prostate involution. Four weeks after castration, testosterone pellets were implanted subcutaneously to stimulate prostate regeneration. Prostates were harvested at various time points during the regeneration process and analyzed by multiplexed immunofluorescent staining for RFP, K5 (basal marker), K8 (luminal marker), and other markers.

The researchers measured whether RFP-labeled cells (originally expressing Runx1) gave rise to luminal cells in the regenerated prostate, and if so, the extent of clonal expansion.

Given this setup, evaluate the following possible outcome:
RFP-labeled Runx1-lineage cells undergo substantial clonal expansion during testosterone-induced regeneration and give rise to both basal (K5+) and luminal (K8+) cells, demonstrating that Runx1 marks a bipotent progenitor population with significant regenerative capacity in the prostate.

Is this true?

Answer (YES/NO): NO